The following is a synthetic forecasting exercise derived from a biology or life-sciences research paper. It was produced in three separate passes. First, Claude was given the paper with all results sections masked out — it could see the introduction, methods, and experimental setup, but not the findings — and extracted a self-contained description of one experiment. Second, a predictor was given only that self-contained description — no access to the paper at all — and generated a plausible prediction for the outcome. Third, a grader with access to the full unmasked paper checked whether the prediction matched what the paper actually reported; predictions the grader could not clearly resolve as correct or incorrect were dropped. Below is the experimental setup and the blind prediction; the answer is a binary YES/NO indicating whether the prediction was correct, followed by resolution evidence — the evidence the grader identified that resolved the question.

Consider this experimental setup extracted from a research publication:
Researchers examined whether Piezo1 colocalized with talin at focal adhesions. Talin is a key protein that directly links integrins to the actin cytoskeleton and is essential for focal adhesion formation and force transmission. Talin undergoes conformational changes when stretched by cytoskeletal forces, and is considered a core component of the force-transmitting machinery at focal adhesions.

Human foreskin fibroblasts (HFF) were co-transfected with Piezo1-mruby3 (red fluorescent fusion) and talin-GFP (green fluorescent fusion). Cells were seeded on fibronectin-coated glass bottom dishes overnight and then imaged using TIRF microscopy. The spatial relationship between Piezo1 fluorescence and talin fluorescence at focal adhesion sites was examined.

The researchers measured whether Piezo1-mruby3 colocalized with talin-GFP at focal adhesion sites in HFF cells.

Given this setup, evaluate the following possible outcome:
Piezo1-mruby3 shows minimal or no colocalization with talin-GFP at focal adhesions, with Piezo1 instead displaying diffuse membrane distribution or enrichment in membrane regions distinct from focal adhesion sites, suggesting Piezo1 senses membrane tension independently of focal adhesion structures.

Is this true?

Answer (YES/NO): NO